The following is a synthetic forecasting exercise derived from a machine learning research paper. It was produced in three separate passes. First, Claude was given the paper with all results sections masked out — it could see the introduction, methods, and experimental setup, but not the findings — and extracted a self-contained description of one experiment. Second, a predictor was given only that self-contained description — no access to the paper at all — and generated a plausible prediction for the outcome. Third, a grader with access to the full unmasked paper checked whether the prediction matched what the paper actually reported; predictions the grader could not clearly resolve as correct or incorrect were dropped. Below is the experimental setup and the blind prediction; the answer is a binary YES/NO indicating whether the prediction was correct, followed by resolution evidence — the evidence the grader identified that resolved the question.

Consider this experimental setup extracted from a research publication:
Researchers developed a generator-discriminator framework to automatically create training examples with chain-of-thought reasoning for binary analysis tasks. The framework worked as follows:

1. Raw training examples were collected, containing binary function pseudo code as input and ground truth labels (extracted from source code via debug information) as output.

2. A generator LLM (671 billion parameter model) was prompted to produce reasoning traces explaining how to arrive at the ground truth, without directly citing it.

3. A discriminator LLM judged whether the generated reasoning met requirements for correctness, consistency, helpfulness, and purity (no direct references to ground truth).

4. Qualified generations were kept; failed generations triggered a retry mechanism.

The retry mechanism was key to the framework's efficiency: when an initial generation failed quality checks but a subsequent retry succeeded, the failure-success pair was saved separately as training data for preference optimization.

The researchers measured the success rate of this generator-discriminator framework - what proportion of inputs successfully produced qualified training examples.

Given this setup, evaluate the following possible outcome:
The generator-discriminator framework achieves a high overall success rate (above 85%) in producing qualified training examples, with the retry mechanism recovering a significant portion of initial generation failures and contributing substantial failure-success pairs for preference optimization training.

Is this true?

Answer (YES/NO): YES